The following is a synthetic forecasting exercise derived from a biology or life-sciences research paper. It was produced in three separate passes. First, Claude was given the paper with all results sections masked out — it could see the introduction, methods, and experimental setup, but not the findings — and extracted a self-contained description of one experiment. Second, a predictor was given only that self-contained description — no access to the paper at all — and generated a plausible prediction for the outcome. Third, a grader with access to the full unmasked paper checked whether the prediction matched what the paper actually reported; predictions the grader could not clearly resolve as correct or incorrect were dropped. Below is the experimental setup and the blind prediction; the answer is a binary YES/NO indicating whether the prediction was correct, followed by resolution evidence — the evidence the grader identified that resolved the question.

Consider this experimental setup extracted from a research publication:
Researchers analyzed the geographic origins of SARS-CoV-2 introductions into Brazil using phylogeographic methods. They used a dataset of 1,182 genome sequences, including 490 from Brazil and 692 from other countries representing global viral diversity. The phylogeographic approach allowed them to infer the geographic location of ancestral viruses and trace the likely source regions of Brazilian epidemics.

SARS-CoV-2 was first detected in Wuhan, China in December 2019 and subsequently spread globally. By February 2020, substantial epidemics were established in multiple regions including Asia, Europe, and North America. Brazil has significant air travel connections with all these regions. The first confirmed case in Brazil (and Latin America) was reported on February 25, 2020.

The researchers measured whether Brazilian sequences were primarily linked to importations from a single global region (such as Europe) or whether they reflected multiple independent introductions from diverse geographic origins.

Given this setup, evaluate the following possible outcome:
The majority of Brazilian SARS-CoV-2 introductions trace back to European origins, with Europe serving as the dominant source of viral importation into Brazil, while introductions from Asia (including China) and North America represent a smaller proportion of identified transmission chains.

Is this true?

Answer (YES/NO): YES